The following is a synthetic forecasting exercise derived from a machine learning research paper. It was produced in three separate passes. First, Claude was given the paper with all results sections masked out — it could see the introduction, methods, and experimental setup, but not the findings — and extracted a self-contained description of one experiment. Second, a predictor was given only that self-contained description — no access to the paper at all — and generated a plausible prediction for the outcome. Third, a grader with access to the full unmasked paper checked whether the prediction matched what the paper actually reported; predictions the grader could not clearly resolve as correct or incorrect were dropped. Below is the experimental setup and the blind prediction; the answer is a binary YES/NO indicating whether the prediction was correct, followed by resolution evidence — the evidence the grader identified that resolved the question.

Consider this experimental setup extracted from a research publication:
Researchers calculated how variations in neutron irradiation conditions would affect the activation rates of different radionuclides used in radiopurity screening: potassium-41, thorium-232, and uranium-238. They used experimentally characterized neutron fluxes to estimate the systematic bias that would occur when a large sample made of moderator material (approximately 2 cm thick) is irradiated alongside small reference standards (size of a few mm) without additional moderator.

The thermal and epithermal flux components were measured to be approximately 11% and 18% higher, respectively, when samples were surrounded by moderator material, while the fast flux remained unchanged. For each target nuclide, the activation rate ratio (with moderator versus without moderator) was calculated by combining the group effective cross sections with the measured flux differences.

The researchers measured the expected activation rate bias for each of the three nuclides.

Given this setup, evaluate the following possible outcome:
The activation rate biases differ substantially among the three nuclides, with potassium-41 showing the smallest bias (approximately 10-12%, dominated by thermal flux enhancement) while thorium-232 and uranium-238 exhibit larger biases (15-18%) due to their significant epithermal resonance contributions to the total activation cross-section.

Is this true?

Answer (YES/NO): NO